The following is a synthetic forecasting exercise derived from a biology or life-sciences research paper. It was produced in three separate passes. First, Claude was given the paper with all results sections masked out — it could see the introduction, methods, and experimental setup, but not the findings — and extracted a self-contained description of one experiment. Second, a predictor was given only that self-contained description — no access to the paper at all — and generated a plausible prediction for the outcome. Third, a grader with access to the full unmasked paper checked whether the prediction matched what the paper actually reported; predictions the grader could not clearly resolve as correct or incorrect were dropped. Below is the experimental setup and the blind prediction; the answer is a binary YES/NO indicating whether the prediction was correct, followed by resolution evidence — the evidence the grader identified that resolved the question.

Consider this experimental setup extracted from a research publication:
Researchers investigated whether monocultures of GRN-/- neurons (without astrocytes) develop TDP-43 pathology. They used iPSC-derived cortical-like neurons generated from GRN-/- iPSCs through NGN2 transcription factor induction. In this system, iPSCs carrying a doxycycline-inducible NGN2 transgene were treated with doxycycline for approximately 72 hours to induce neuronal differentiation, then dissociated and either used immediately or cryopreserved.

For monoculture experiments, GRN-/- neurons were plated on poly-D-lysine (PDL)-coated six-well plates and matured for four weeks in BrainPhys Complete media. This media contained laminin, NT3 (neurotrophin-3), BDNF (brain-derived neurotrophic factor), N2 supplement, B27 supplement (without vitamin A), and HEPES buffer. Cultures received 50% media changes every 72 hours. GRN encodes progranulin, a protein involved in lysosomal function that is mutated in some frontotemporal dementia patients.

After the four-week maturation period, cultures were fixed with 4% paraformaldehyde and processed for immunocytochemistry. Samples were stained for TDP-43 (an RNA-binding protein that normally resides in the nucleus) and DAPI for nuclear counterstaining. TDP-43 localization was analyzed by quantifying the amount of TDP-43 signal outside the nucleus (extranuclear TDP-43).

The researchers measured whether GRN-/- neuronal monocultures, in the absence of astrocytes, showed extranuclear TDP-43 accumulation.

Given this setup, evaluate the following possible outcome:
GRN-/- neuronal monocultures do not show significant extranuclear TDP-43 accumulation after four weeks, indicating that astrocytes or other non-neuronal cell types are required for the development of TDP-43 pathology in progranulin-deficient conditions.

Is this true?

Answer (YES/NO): YES